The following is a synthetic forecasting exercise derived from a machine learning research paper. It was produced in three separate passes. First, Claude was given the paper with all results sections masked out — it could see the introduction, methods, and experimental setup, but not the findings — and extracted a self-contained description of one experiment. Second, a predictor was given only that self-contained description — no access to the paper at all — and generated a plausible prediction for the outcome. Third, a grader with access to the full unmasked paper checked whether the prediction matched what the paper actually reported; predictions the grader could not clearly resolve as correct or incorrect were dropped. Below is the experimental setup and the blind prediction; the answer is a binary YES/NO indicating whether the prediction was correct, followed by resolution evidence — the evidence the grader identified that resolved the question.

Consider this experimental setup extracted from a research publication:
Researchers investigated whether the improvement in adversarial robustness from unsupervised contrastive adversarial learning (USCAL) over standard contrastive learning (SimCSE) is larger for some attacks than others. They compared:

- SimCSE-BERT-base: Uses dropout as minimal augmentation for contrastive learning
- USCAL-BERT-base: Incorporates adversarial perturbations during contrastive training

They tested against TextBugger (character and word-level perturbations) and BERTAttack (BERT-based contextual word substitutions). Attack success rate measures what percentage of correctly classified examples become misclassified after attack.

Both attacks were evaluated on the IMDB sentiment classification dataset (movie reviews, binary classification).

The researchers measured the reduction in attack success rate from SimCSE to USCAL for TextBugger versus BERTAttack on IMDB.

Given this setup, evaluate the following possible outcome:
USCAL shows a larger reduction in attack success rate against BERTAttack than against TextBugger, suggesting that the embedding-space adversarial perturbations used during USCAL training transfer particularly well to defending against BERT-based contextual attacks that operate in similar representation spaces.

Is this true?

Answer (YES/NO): YES